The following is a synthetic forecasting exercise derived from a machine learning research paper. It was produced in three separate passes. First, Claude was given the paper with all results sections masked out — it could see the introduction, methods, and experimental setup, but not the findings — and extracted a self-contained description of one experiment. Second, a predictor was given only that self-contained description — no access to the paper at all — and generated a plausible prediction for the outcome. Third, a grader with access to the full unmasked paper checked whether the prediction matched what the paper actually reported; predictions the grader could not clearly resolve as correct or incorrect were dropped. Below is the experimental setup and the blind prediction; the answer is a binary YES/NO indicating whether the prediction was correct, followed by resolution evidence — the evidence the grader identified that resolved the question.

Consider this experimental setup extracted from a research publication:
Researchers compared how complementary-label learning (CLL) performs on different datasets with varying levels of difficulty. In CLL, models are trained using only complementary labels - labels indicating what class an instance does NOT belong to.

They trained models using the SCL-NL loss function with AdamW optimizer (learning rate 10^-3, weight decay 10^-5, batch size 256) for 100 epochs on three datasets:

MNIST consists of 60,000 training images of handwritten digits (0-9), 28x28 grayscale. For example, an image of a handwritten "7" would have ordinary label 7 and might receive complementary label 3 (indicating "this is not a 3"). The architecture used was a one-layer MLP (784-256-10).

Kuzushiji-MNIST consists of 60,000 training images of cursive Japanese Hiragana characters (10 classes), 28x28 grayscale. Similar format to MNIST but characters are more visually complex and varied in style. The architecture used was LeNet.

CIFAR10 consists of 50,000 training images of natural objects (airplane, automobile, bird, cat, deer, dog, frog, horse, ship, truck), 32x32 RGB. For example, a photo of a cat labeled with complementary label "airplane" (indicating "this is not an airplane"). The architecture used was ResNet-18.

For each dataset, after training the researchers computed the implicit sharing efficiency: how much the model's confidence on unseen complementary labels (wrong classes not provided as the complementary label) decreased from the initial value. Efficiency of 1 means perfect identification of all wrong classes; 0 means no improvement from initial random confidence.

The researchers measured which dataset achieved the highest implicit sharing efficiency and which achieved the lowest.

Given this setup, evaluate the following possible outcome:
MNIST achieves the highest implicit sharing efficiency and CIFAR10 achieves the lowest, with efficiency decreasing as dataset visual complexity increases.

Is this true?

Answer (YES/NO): YES